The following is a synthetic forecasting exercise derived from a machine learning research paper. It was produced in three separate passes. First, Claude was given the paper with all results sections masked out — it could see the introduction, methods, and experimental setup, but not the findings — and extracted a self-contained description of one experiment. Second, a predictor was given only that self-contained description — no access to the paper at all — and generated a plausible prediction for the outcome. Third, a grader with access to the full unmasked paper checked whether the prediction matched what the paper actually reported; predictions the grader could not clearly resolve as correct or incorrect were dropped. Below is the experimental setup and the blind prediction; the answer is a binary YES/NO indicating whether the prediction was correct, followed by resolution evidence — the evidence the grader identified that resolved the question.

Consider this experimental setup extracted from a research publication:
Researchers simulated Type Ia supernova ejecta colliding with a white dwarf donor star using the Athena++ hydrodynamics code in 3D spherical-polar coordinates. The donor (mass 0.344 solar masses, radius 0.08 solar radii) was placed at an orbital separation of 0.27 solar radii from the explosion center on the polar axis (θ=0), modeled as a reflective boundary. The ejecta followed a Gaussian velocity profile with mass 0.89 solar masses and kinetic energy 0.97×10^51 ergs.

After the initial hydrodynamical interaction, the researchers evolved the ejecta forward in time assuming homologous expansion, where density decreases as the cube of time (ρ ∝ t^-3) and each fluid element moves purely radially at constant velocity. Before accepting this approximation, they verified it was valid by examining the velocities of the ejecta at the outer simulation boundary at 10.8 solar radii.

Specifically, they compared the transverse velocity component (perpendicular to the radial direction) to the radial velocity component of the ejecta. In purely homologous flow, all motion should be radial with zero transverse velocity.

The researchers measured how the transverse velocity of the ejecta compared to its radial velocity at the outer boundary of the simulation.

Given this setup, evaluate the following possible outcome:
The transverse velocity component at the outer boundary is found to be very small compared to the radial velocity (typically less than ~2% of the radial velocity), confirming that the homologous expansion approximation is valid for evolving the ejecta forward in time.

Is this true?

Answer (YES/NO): YES